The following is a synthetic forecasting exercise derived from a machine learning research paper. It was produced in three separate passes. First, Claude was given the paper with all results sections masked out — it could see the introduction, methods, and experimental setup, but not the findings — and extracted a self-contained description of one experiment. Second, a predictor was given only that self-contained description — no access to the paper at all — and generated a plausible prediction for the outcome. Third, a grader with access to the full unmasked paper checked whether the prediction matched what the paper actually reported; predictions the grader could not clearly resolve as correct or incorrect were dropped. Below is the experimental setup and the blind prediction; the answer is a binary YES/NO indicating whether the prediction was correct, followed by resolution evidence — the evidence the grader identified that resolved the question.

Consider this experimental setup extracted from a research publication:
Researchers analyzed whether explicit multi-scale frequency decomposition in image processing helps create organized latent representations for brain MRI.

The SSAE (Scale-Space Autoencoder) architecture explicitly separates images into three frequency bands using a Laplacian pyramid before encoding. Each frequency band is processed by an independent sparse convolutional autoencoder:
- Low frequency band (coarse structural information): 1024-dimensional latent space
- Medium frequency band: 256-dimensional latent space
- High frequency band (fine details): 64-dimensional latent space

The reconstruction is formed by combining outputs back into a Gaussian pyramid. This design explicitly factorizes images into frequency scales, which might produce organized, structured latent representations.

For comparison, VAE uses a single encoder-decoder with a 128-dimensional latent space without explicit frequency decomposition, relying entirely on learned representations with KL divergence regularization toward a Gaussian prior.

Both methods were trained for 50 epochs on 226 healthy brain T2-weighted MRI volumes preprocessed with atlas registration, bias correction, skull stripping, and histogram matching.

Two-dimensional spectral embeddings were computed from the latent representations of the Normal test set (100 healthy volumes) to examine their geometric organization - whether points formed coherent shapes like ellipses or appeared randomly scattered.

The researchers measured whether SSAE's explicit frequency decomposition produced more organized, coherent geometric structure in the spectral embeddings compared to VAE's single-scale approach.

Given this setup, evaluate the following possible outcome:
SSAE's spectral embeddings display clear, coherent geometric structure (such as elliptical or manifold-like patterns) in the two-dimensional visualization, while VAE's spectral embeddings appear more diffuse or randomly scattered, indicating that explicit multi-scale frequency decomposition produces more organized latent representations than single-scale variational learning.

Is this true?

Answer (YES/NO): NO